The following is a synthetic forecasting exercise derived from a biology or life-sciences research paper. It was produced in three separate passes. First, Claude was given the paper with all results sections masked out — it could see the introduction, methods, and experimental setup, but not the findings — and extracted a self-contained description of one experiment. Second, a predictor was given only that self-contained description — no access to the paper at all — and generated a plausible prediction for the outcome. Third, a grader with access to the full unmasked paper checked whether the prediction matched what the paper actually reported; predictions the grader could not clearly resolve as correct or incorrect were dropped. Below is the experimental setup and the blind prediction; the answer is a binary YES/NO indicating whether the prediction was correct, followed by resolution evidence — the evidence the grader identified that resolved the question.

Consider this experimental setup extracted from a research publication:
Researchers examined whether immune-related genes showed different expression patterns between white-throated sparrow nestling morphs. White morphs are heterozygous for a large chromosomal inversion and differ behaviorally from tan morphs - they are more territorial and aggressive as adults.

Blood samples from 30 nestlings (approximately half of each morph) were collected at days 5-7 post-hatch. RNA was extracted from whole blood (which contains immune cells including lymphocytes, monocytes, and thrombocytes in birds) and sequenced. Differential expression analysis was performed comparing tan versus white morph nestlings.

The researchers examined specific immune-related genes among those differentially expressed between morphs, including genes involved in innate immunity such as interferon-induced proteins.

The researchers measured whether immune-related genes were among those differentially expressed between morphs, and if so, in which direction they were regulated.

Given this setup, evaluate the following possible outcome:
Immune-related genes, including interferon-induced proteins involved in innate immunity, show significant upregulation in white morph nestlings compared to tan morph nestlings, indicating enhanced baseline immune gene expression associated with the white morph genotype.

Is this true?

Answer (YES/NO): YES